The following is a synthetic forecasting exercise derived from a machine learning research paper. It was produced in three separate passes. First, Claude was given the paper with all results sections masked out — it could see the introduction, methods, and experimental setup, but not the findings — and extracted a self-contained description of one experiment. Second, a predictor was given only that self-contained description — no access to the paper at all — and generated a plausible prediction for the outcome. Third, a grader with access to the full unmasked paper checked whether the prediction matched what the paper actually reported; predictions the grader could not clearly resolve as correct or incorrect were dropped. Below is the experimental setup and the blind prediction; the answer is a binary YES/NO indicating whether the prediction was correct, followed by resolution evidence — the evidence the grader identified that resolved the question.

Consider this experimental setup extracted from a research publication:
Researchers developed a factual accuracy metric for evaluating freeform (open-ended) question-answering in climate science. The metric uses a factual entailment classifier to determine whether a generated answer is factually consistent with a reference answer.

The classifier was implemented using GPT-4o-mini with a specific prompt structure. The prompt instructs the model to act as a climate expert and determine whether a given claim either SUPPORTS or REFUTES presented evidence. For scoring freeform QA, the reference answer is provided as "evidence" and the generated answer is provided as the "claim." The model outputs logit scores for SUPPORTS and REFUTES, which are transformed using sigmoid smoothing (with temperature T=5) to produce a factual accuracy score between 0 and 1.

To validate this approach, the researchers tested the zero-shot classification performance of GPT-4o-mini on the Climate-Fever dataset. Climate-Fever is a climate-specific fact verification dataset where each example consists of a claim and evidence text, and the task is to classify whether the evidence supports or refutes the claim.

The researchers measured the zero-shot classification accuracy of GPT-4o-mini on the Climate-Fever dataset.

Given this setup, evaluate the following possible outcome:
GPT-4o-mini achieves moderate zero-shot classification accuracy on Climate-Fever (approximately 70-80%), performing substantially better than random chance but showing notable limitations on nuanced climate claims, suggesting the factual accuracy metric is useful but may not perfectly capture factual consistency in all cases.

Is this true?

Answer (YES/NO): NO